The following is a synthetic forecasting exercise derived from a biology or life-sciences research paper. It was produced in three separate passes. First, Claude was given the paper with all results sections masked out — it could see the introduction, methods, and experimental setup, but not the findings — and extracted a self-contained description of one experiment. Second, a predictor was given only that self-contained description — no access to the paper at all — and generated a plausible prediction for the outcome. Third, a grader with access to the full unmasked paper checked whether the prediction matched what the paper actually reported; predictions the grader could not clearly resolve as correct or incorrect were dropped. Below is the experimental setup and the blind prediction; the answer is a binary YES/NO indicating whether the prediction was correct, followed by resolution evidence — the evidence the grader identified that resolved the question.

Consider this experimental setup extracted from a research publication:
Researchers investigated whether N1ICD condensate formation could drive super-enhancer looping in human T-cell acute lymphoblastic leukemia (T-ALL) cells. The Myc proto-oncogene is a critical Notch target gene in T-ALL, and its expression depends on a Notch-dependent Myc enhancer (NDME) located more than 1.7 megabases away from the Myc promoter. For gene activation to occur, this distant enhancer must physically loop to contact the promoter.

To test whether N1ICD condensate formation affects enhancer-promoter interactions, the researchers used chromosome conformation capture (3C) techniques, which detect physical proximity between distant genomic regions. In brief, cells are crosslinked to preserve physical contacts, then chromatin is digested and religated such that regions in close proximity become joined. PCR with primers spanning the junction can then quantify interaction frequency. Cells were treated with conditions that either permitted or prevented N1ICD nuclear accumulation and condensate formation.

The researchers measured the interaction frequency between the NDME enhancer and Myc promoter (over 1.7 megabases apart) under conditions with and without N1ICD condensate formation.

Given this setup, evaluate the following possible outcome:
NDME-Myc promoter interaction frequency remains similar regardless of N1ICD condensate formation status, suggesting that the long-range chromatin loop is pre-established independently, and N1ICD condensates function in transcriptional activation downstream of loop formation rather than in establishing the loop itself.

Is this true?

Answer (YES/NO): NO